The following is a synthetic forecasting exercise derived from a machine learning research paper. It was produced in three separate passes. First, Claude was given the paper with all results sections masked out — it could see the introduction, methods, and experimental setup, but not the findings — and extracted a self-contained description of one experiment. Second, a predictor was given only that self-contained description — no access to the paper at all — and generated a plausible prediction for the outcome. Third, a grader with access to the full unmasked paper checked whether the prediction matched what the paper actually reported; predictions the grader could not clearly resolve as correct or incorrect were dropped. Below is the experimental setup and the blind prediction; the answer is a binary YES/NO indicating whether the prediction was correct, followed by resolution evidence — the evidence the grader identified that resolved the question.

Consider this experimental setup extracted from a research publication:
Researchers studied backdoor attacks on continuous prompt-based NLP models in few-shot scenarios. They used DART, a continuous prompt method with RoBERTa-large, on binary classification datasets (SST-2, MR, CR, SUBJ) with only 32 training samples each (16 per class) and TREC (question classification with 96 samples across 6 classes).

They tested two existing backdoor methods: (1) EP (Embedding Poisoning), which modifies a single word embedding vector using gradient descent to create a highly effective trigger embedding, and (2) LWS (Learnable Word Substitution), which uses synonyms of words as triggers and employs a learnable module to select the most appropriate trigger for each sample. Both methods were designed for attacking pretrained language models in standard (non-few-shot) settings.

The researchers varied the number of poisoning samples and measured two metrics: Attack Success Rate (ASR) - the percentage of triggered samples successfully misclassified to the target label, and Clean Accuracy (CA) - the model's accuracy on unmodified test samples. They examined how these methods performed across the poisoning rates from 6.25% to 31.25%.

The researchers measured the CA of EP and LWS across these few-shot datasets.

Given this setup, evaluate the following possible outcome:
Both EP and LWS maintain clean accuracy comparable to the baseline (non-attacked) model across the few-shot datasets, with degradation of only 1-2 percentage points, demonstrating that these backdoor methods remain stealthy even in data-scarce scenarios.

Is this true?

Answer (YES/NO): NO